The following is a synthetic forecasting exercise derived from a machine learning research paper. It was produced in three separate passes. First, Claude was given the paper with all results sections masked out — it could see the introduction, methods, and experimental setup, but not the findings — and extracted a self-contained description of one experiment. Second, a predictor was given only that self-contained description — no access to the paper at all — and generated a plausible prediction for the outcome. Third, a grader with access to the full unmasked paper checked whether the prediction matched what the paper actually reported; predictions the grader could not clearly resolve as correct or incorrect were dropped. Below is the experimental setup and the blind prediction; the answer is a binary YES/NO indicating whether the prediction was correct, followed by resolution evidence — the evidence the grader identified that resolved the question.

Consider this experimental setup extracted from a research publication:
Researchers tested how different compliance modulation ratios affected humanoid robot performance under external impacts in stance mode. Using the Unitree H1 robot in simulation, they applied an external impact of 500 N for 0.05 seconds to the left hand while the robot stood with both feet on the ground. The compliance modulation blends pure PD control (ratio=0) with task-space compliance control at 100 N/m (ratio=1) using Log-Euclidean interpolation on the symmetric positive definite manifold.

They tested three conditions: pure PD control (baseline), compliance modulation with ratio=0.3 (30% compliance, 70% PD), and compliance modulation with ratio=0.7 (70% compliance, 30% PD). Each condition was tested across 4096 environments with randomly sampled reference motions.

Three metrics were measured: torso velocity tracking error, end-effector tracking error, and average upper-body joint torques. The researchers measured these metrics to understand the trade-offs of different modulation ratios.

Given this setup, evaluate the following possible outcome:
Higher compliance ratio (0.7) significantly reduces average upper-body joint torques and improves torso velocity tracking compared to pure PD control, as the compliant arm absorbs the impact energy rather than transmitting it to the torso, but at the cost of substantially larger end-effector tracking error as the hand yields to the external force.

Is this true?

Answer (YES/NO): NO